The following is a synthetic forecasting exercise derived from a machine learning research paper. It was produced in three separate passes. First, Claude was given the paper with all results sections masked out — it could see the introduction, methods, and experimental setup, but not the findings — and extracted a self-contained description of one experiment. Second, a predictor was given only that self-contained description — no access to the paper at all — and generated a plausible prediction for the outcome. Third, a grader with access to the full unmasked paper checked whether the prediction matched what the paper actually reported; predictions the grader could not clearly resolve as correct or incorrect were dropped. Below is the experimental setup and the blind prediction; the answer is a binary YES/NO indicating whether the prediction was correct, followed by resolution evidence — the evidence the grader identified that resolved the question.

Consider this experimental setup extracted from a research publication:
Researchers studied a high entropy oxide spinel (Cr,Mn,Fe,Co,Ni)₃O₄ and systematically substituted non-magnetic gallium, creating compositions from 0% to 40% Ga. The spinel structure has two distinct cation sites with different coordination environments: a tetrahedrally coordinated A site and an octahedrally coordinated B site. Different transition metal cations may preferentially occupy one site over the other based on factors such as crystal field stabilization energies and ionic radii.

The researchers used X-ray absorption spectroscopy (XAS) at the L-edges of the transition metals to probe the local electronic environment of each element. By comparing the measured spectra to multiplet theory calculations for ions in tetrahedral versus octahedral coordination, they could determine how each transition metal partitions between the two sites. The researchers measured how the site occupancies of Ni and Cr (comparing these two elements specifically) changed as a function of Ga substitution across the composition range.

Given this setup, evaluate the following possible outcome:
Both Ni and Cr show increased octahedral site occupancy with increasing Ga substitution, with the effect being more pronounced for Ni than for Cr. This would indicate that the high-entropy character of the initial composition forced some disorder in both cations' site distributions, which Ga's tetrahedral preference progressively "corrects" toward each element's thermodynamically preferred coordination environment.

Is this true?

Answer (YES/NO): NO